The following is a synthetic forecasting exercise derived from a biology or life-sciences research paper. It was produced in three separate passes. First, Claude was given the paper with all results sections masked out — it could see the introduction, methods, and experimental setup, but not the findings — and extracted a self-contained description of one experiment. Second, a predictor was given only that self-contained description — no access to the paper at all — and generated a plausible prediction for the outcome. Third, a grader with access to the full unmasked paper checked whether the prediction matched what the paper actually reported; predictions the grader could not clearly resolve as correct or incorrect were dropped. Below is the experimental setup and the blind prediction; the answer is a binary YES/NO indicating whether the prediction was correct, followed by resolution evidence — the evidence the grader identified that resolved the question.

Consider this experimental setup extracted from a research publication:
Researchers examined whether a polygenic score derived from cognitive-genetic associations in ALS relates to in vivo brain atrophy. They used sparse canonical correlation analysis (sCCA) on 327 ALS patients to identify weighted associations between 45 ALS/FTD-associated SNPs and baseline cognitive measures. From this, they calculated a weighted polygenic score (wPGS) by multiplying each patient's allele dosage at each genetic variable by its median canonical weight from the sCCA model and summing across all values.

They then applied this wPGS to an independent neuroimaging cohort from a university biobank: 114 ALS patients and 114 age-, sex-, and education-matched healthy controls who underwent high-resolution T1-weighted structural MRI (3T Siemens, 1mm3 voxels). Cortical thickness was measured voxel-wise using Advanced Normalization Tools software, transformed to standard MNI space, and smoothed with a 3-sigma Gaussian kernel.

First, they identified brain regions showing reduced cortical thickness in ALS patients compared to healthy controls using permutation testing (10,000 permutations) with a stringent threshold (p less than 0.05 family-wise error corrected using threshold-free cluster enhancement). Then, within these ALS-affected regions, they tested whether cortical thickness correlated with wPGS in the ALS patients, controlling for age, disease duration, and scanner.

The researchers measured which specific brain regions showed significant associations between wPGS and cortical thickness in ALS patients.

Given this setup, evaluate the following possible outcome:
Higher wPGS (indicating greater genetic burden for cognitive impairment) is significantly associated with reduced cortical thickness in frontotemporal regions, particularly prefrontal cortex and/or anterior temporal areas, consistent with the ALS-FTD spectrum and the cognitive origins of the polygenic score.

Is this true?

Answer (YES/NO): YES